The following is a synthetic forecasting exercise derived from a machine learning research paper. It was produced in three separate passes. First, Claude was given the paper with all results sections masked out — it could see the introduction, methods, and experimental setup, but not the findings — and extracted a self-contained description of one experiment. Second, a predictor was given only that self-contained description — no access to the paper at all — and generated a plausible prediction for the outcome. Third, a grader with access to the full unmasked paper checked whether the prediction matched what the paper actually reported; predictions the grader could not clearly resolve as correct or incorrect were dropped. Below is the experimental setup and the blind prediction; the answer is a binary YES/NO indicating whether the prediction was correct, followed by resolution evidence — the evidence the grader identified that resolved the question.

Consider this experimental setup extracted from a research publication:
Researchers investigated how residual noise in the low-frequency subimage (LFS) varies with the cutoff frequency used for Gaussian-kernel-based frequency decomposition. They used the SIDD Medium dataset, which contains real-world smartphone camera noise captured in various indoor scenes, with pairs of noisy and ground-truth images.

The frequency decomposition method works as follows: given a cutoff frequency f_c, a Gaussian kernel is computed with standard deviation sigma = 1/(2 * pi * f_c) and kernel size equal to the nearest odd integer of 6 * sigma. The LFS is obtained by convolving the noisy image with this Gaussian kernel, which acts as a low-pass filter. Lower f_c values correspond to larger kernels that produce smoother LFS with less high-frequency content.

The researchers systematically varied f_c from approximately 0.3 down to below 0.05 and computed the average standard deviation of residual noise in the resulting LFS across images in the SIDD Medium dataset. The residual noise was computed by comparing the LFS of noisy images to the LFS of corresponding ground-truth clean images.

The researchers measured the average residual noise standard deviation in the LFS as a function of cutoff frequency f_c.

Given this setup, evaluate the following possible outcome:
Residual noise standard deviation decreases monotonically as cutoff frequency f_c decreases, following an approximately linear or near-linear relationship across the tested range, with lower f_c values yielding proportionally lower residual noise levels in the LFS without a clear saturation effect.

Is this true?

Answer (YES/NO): NO